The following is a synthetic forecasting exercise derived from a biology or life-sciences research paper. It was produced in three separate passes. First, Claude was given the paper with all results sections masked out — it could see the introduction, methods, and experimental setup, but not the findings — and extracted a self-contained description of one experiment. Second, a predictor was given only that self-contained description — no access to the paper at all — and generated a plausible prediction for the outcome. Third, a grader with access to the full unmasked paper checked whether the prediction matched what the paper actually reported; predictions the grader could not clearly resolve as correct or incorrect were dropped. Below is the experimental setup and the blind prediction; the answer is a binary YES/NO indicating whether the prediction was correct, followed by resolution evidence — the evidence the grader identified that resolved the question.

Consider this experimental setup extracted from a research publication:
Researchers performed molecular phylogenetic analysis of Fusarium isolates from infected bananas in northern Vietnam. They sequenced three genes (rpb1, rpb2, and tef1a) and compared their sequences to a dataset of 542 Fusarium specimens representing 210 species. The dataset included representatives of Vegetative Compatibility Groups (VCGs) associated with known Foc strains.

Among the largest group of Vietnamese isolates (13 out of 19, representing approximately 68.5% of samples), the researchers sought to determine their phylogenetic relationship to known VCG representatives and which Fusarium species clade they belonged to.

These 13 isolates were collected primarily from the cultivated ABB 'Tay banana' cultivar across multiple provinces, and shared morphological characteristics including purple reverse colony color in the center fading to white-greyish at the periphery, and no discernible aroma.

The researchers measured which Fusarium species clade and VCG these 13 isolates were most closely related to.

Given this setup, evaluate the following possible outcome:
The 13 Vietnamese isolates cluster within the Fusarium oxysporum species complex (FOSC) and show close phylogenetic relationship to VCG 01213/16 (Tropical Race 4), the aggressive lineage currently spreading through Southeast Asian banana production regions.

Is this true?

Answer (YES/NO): NO